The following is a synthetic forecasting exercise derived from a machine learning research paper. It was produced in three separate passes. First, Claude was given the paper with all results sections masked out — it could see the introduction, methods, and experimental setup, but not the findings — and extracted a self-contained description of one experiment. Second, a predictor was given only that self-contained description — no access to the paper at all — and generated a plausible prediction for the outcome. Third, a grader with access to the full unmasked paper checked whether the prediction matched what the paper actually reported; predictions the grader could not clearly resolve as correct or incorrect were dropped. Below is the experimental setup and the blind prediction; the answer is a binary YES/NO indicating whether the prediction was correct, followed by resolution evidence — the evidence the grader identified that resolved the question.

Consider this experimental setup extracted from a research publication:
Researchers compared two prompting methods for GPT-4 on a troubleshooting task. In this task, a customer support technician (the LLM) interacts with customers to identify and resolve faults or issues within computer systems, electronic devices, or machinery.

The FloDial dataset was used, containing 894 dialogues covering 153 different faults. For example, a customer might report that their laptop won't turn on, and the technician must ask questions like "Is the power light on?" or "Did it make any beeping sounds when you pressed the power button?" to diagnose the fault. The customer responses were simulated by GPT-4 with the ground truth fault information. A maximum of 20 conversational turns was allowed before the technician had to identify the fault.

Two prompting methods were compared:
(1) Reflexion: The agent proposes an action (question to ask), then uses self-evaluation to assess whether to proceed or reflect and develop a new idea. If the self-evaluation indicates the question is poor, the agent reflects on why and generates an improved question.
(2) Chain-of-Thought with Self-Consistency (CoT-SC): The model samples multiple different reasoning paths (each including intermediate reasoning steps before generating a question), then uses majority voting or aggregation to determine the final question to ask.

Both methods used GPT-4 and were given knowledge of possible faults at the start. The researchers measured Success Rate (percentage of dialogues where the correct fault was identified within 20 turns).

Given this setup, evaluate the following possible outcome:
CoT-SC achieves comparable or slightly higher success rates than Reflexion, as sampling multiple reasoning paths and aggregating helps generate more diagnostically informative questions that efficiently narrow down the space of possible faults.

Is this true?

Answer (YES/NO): NO